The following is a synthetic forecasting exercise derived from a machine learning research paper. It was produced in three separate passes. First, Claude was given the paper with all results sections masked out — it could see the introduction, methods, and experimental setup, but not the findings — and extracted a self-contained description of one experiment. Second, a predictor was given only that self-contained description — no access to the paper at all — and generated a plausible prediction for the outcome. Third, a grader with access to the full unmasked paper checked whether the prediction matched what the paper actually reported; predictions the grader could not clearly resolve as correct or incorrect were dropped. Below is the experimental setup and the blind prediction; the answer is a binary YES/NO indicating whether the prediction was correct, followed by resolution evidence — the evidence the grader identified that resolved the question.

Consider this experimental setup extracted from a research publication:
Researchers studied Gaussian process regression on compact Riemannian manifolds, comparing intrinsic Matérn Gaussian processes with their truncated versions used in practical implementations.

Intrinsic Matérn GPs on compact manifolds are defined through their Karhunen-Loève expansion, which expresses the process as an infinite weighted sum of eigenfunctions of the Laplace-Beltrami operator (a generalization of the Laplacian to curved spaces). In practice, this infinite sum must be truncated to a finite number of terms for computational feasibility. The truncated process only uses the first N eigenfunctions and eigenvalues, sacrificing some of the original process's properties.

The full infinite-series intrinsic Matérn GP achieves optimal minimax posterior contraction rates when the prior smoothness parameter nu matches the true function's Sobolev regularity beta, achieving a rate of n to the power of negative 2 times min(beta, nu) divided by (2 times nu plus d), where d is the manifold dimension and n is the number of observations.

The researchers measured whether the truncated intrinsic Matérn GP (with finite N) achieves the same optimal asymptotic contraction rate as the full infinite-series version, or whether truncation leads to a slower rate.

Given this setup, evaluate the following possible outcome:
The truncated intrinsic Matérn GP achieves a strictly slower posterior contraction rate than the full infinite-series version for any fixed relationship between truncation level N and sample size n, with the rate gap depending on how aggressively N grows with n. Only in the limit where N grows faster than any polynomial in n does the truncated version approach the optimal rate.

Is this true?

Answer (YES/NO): NO